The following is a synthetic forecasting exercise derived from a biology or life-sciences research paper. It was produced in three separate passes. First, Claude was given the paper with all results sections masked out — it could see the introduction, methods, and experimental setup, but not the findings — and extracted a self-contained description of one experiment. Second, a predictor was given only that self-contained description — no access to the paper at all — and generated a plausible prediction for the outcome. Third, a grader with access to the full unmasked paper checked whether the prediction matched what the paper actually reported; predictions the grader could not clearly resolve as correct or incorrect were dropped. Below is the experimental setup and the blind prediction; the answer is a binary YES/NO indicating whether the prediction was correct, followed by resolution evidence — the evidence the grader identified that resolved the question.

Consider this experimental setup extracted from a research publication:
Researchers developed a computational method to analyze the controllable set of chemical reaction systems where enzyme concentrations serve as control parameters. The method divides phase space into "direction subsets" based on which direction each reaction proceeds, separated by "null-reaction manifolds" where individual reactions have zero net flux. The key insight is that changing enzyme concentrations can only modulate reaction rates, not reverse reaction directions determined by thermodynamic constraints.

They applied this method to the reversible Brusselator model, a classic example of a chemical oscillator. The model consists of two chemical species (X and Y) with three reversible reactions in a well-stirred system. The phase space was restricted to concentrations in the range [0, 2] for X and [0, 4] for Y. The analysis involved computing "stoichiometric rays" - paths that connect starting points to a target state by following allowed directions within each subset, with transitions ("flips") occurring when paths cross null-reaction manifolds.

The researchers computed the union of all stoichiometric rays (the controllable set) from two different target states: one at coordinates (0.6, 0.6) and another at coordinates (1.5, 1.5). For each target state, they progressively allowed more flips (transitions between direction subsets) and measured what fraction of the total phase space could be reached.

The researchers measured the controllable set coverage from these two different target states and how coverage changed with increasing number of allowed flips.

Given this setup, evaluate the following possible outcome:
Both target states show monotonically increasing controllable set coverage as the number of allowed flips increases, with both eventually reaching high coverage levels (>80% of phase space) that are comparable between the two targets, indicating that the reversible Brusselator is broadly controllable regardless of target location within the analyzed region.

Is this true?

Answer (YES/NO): NO